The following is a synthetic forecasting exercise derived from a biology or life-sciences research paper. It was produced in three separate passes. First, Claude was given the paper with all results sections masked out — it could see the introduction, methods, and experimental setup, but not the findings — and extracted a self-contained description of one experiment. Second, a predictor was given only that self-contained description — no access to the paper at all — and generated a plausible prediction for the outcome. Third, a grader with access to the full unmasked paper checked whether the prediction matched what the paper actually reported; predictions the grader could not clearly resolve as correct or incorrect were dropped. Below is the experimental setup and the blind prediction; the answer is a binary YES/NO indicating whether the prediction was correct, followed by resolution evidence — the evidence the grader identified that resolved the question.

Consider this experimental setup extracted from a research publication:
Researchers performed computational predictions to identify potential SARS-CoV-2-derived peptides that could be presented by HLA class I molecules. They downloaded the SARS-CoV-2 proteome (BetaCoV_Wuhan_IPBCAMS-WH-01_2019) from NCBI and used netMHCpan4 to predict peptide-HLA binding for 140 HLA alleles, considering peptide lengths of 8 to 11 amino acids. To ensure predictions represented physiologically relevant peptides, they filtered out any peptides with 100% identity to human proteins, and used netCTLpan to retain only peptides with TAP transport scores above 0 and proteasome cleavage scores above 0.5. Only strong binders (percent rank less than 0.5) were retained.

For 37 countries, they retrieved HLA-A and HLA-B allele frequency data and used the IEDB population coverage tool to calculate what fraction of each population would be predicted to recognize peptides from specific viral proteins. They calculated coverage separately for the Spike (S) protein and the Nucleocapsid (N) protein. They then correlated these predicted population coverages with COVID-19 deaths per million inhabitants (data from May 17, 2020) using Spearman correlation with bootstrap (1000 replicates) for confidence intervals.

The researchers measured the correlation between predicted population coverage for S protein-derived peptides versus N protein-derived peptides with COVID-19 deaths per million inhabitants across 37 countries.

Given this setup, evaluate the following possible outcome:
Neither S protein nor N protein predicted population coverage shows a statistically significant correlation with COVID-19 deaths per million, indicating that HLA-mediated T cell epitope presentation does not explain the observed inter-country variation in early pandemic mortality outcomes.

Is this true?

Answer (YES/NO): NO